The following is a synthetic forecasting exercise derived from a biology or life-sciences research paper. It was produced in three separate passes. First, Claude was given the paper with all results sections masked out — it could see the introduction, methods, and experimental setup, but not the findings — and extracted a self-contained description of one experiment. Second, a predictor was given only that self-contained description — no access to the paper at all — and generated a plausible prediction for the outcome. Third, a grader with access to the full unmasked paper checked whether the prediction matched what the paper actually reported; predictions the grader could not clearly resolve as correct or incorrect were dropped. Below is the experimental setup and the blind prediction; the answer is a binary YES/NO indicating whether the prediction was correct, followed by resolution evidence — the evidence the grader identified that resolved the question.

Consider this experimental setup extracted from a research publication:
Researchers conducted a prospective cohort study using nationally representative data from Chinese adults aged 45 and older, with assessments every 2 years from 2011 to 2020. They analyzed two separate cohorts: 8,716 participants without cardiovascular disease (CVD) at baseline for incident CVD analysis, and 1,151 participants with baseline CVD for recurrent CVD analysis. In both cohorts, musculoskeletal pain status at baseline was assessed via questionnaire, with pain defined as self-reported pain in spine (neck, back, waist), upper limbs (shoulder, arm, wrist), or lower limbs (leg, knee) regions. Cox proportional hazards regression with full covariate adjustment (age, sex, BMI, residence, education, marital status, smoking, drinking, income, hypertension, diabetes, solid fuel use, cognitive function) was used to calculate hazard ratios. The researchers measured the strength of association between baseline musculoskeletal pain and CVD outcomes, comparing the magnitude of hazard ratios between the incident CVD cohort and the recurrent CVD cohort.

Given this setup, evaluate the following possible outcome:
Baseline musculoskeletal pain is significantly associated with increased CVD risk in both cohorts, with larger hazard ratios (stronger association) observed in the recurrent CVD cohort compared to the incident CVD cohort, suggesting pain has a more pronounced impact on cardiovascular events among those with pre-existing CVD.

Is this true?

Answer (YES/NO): YES